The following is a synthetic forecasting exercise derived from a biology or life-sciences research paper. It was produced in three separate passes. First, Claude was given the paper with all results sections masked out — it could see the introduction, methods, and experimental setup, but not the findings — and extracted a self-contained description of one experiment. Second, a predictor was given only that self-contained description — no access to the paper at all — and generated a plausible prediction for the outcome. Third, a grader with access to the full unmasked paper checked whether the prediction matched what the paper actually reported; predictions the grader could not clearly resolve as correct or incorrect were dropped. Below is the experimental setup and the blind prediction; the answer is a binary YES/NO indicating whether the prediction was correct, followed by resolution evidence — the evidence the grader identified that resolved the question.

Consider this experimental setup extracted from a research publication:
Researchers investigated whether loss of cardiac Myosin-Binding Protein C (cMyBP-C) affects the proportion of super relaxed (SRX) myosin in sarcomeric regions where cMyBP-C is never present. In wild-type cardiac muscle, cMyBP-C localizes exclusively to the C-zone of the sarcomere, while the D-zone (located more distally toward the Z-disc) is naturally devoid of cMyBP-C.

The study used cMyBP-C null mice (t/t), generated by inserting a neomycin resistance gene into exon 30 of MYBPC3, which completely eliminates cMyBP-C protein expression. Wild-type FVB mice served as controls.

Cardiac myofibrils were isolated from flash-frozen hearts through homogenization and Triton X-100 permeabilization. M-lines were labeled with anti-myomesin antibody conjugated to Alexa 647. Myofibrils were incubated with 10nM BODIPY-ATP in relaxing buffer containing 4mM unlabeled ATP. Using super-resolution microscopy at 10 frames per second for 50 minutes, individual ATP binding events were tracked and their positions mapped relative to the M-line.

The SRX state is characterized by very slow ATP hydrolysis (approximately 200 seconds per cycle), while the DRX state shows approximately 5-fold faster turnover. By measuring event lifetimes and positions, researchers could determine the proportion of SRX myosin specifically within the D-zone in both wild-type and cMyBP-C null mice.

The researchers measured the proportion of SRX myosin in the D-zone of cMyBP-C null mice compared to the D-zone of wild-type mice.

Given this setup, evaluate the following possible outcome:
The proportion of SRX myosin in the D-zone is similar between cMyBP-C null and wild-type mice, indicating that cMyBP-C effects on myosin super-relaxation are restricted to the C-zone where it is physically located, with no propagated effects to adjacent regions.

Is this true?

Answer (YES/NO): NO